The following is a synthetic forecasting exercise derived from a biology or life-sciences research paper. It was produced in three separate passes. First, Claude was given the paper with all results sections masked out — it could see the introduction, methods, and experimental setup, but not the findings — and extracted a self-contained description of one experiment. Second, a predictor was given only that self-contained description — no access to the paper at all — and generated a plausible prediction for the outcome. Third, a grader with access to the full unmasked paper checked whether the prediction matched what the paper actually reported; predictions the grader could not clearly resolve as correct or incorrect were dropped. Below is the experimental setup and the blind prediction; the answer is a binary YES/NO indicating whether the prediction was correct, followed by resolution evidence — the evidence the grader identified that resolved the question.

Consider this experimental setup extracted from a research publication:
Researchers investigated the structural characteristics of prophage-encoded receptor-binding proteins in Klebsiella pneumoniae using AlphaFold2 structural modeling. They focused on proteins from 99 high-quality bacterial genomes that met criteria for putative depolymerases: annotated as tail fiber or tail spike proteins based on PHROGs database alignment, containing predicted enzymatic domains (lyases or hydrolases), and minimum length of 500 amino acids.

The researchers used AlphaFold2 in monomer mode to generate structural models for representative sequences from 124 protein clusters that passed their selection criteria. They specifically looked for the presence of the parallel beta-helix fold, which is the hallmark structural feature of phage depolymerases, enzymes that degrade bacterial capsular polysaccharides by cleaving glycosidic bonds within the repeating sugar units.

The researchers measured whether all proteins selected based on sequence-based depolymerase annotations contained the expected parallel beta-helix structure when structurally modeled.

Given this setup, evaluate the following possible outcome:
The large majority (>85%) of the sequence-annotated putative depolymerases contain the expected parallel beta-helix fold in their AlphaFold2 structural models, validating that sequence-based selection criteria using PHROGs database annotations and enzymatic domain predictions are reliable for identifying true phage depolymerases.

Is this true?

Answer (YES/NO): NO